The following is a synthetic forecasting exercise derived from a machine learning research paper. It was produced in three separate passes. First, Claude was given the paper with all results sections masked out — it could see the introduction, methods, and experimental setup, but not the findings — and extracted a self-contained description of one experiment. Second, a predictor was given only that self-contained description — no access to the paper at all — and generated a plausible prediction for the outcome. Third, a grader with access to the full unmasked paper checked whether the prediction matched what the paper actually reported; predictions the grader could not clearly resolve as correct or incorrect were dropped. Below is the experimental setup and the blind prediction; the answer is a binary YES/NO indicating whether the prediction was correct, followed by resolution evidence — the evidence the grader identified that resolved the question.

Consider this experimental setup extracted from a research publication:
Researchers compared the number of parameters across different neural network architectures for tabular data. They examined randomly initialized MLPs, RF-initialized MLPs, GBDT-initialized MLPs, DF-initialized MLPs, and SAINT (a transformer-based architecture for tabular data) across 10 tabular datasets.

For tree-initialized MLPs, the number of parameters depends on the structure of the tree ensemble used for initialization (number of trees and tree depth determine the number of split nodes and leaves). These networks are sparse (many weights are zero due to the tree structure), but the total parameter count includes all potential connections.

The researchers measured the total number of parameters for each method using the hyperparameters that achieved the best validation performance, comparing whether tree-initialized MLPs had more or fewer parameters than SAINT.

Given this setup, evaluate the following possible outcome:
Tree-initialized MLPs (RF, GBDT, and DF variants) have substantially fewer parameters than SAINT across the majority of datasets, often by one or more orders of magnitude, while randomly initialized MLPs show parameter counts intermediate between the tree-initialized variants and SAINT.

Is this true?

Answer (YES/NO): NO